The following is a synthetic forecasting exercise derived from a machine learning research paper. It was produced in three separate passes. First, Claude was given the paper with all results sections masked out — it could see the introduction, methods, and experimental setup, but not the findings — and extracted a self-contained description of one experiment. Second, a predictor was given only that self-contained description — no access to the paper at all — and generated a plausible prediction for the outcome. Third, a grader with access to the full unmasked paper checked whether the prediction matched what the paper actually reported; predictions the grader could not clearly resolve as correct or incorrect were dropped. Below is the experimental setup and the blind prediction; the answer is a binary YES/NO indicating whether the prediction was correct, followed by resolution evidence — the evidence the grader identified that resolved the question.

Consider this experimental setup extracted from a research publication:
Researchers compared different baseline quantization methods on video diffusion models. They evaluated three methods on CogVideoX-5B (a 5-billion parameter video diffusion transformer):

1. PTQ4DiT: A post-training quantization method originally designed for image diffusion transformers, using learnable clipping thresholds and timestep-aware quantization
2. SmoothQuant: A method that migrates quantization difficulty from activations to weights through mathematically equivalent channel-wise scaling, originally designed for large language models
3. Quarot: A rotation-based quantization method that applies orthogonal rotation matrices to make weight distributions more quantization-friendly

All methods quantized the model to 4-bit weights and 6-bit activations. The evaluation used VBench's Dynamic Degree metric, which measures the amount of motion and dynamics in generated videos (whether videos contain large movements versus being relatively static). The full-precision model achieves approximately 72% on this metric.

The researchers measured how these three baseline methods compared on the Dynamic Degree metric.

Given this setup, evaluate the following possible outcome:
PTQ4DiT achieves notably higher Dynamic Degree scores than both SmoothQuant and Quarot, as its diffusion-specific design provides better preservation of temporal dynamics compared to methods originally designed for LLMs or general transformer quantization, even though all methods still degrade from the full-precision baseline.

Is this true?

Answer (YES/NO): NO